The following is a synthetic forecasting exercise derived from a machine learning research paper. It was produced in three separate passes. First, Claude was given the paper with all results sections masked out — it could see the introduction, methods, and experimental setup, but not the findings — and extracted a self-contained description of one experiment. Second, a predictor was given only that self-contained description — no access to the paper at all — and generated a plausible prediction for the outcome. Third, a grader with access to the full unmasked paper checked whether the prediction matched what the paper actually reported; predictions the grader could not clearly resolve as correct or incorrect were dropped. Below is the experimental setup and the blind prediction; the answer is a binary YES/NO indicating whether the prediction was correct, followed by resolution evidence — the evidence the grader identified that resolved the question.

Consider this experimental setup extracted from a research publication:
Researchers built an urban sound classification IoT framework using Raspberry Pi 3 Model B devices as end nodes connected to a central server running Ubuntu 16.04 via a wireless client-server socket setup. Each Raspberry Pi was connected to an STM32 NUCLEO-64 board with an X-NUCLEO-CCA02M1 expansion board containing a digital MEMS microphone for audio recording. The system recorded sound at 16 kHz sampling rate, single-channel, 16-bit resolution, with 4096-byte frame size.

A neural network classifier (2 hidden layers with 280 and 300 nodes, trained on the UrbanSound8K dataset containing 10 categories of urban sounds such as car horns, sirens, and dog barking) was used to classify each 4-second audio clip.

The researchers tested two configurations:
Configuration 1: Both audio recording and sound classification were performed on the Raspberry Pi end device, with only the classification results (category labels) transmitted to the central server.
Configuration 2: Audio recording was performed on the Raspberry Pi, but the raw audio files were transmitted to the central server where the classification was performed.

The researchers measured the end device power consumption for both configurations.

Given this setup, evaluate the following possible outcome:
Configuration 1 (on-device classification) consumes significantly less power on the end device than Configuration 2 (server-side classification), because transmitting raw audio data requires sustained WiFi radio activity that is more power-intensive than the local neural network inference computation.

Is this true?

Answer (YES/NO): NO